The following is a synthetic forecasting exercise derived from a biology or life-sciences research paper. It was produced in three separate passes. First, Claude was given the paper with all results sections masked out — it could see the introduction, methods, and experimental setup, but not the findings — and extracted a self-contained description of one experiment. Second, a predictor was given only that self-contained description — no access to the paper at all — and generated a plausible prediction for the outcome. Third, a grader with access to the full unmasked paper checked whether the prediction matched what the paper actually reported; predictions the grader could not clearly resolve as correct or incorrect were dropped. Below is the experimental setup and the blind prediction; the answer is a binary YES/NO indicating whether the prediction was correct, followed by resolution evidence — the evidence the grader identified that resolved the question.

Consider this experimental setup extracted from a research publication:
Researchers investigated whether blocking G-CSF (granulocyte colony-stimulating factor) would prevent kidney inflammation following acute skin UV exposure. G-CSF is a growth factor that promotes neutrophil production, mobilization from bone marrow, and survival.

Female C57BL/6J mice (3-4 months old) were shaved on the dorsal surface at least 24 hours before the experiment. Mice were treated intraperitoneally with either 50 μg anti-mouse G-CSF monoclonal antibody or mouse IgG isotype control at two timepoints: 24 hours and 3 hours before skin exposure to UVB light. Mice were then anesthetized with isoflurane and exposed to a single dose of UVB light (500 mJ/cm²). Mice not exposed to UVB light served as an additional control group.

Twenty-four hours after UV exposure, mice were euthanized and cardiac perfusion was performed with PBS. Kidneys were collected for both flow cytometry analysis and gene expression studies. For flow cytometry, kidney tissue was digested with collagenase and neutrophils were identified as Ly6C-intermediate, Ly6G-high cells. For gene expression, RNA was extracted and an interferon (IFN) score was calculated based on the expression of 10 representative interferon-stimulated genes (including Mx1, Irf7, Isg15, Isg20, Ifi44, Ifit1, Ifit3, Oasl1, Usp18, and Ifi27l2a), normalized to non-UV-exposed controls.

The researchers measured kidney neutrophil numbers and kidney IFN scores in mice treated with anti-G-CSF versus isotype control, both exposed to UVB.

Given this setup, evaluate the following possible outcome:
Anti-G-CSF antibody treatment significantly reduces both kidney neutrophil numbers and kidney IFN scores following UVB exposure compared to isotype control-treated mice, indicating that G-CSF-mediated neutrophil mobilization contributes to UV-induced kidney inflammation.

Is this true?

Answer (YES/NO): YES